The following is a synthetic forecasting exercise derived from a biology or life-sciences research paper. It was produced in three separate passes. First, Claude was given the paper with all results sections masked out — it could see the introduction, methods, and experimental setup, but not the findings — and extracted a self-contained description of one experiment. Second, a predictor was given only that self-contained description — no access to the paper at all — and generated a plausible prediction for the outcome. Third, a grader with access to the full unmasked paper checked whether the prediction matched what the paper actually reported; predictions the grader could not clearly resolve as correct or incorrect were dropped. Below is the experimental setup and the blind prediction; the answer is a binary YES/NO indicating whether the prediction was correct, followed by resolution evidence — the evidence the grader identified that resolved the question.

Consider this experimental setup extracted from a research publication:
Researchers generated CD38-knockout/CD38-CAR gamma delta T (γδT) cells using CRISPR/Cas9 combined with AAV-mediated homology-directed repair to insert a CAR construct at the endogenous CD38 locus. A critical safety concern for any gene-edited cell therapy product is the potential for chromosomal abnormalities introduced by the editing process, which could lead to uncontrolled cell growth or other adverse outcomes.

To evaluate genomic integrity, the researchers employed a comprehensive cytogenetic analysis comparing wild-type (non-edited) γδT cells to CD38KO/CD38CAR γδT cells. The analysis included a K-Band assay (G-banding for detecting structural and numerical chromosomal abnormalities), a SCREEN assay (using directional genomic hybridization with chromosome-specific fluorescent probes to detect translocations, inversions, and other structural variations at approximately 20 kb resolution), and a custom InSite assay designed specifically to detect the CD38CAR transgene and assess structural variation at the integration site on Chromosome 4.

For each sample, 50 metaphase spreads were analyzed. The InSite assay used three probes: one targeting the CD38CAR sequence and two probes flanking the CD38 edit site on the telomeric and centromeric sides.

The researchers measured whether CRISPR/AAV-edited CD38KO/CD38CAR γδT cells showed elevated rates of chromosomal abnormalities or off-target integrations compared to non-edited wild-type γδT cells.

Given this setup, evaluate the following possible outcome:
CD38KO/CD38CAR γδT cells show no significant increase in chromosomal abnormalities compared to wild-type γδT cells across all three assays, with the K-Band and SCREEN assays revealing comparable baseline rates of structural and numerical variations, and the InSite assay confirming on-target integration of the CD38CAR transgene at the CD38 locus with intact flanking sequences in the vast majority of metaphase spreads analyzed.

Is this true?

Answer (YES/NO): YES